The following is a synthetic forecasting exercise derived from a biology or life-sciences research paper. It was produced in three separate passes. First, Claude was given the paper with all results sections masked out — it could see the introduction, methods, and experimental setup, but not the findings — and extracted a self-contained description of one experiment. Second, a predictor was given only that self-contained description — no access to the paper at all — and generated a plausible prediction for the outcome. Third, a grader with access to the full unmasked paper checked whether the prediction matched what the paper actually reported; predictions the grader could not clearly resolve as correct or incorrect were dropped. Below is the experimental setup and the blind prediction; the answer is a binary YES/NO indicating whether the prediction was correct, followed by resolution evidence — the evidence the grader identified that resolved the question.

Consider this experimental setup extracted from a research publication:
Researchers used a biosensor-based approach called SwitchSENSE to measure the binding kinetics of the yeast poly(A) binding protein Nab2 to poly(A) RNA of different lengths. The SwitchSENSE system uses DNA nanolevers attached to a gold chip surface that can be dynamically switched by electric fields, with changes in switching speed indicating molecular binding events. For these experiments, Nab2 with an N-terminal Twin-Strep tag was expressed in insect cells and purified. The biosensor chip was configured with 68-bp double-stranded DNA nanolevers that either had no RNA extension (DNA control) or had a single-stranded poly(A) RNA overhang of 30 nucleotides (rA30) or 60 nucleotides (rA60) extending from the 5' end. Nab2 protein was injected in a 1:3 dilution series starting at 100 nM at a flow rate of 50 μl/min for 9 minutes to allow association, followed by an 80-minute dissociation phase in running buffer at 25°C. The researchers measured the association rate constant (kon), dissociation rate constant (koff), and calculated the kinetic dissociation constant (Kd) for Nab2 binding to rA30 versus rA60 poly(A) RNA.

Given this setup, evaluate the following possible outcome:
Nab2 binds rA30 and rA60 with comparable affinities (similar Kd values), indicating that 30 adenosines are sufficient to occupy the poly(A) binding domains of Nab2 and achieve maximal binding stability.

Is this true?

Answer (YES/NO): NO